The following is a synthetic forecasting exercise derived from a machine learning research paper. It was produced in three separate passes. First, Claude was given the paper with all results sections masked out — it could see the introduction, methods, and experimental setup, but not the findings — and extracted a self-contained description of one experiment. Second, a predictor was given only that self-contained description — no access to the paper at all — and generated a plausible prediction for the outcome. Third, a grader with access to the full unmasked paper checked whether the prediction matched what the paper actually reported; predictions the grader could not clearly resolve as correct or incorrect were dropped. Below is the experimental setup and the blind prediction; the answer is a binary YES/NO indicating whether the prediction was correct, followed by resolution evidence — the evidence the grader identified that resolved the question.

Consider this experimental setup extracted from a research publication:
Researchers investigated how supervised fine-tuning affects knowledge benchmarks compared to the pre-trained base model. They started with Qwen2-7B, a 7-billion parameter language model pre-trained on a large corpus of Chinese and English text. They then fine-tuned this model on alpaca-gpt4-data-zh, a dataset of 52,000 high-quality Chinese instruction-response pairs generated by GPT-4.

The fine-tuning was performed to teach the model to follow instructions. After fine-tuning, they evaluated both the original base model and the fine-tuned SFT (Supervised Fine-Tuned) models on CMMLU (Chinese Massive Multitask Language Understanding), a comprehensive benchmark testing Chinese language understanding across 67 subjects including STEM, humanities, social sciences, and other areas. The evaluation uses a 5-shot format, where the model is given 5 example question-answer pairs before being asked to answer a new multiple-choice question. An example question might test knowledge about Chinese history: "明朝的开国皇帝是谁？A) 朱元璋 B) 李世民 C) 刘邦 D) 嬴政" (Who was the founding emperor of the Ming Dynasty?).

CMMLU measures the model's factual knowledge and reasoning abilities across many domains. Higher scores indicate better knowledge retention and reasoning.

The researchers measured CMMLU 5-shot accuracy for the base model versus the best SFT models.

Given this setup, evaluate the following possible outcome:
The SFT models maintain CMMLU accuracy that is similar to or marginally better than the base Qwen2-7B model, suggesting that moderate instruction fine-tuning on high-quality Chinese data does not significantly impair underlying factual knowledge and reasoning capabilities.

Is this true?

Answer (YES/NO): NO